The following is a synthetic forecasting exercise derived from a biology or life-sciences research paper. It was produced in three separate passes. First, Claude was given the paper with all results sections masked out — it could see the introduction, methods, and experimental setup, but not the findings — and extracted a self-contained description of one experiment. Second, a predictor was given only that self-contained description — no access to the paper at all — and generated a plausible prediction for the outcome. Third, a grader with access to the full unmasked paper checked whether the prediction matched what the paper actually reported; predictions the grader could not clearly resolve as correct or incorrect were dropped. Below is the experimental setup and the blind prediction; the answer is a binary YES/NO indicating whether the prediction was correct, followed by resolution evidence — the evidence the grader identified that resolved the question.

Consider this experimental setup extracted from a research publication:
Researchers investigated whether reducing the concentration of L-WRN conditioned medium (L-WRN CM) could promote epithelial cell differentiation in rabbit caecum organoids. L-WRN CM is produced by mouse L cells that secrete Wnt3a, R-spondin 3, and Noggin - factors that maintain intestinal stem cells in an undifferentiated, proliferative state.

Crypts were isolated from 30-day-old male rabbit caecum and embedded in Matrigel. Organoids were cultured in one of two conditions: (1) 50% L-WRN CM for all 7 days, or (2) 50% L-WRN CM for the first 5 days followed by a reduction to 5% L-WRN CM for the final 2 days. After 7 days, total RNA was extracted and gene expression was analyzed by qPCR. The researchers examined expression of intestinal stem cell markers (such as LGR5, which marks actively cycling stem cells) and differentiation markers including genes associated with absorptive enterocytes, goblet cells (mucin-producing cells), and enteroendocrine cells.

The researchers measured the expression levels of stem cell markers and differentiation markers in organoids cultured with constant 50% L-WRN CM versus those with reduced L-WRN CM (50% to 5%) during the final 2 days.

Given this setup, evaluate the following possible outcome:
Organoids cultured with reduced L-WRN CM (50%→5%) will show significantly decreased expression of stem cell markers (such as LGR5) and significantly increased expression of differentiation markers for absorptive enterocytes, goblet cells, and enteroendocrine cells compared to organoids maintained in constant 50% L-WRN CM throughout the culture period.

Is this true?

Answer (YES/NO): NO